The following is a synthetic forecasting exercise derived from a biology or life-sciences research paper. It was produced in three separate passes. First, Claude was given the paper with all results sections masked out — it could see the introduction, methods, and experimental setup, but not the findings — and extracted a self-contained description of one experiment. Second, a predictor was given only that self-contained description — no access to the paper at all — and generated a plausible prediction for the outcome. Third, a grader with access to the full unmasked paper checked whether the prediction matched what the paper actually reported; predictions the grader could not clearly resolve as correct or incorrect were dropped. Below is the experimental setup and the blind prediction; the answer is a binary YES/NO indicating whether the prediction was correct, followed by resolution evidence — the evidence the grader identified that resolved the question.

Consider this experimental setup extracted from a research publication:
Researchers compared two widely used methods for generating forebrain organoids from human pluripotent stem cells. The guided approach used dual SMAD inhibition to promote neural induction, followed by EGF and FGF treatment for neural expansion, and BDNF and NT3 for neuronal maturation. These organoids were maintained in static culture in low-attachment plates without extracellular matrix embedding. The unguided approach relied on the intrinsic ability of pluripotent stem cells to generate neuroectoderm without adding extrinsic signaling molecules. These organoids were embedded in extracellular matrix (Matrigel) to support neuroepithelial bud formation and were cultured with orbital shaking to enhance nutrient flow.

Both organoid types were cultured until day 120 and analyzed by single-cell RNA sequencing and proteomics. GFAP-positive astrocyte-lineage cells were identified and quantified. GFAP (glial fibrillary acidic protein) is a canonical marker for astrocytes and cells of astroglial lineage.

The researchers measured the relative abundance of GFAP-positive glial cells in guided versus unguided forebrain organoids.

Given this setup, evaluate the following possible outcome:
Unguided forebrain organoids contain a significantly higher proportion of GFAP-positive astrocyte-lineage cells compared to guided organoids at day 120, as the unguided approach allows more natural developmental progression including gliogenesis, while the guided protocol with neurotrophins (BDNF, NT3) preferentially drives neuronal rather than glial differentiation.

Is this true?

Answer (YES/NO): YES